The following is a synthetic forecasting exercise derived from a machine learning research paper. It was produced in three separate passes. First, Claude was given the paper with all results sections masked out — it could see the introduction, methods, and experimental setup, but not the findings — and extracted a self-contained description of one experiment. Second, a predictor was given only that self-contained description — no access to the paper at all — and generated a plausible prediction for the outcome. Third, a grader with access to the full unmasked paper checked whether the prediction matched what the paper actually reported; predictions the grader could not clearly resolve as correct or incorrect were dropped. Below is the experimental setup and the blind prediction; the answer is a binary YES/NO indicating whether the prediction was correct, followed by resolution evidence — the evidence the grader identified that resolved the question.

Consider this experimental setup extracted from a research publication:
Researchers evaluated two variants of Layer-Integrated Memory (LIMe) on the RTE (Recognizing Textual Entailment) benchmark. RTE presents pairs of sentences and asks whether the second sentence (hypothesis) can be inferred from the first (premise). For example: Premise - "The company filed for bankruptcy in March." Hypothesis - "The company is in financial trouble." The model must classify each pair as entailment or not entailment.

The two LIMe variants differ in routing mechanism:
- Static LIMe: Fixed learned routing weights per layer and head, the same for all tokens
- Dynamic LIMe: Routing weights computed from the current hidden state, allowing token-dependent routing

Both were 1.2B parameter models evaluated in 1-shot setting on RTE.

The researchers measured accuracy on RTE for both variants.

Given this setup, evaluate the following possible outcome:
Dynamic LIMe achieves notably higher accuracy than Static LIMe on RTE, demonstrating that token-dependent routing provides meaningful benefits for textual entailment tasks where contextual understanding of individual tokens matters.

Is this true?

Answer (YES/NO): NO